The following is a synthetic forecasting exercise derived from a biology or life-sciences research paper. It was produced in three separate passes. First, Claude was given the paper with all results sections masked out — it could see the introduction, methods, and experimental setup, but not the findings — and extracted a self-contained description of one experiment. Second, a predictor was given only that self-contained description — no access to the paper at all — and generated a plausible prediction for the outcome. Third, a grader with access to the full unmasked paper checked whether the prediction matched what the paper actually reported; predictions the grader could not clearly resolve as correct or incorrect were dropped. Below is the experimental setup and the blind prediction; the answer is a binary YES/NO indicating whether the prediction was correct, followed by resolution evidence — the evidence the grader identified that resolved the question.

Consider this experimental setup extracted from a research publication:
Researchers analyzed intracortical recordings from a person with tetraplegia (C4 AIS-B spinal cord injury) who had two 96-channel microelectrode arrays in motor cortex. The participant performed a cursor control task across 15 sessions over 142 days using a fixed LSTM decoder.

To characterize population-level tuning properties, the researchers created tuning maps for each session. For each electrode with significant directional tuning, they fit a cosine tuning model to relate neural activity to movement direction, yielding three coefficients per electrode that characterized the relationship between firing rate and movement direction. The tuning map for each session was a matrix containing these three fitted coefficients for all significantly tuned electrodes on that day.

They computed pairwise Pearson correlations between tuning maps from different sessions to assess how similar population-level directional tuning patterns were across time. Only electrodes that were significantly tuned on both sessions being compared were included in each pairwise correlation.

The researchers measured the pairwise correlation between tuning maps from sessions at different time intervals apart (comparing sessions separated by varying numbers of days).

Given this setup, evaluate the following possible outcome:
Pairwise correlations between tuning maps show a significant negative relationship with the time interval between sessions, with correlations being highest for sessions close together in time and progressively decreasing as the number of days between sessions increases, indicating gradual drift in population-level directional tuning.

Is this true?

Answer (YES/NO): NO